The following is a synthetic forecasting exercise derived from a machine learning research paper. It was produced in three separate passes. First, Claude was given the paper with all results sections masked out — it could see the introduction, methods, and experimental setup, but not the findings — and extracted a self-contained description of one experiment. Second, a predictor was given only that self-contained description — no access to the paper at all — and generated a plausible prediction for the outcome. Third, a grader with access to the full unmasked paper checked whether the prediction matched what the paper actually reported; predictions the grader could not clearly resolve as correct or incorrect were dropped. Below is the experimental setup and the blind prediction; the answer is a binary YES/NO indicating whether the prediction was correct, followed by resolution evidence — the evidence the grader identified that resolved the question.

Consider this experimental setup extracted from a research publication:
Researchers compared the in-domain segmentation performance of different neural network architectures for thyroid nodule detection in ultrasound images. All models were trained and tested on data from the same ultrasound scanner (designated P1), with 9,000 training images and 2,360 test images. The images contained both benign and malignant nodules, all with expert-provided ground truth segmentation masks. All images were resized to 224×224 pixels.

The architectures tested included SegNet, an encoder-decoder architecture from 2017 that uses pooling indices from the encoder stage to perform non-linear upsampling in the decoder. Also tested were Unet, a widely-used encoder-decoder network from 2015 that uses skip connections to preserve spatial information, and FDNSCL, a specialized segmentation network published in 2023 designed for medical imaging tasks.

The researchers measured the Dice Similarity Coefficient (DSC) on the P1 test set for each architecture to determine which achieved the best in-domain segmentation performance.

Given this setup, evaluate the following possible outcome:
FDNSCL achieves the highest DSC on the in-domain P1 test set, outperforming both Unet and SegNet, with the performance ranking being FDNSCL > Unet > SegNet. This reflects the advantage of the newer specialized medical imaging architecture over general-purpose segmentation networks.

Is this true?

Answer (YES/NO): NO